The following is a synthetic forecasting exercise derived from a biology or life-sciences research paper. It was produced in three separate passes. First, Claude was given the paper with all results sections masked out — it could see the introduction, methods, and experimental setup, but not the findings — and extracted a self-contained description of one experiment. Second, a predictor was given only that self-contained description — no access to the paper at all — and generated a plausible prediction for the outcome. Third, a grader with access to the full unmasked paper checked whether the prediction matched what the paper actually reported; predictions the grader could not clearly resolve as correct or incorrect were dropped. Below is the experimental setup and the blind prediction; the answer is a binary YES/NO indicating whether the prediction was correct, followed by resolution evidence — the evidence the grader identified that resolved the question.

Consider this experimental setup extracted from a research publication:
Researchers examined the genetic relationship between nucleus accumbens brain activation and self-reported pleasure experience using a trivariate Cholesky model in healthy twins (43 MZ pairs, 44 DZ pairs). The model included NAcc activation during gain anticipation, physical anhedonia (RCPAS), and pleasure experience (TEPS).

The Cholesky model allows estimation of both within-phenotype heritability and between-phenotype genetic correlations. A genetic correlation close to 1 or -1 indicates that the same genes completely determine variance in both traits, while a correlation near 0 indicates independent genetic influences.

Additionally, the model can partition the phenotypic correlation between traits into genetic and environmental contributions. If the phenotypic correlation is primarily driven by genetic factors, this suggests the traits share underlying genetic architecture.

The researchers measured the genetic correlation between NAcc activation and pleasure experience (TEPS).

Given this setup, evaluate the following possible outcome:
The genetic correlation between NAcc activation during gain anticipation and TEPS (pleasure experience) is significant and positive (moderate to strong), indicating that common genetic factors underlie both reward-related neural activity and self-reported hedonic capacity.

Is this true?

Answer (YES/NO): YES